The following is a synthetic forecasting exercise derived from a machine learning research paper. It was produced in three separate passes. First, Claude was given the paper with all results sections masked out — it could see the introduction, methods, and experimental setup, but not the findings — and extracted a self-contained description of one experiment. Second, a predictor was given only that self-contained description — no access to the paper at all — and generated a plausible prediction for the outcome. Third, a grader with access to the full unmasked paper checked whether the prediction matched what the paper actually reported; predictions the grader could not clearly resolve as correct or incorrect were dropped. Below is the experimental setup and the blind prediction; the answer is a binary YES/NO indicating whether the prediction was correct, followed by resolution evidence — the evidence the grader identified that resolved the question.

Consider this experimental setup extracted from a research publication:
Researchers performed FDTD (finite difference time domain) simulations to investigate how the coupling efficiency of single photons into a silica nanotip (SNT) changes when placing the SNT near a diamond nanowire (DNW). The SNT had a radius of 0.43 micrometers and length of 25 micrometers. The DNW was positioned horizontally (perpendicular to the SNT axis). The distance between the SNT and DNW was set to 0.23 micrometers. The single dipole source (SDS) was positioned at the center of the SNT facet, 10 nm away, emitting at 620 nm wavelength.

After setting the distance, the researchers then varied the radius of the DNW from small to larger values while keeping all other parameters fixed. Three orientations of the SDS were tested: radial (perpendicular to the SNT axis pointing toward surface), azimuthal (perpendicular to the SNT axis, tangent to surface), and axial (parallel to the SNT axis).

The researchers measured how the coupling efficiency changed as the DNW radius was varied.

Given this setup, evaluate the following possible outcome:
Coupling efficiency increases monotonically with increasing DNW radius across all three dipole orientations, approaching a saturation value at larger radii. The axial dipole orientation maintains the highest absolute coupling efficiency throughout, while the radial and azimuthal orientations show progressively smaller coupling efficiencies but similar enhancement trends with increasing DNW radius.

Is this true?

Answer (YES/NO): NO